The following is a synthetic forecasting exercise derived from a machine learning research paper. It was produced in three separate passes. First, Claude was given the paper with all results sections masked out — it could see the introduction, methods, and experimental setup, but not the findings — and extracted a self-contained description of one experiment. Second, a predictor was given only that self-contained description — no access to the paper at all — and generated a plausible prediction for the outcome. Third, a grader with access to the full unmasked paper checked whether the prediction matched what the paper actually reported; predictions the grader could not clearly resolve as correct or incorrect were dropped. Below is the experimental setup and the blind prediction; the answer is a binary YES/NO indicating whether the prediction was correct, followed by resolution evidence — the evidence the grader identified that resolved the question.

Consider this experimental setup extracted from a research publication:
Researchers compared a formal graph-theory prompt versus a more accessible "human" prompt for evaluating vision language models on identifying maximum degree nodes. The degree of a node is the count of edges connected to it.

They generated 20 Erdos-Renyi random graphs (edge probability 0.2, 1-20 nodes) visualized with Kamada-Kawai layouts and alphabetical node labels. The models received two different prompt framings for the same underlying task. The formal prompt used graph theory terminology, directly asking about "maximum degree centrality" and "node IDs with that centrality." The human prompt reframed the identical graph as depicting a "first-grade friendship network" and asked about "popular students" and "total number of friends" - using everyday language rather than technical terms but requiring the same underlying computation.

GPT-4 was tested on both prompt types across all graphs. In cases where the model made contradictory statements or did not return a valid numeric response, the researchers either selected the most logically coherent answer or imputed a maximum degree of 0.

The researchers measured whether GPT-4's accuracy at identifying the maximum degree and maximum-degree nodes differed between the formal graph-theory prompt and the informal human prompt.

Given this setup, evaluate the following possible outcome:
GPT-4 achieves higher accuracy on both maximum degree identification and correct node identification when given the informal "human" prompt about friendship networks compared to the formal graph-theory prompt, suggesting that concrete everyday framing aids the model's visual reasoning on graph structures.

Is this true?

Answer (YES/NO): YES